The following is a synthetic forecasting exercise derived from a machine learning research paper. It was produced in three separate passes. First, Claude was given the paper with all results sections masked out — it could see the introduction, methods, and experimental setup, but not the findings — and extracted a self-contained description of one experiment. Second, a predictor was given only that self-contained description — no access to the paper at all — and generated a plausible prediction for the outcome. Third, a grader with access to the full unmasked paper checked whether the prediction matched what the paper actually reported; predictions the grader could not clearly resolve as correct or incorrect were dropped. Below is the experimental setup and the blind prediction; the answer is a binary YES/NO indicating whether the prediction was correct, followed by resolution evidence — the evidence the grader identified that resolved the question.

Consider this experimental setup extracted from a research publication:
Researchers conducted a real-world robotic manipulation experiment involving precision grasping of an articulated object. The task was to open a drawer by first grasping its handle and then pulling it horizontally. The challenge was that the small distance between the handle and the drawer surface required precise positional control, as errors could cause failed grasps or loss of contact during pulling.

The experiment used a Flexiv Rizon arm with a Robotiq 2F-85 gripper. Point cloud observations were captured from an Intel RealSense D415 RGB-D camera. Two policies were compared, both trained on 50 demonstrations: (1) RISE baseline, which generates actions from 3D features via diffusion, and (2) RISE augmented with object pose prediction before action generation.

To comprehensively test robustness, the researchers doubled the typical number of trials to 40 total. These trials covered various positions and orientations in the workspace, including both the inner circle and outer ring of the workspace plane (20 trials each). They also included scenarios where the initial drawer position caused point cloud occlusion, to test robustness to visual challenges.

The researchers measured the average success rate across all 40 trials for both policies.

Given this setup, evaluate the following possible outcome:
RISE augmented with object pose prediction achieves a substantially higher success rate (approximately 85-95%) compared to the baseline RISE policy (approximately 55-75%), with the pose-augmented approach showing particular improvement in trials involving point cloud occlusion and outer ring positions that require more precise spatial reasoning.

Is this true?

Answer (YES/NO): NO